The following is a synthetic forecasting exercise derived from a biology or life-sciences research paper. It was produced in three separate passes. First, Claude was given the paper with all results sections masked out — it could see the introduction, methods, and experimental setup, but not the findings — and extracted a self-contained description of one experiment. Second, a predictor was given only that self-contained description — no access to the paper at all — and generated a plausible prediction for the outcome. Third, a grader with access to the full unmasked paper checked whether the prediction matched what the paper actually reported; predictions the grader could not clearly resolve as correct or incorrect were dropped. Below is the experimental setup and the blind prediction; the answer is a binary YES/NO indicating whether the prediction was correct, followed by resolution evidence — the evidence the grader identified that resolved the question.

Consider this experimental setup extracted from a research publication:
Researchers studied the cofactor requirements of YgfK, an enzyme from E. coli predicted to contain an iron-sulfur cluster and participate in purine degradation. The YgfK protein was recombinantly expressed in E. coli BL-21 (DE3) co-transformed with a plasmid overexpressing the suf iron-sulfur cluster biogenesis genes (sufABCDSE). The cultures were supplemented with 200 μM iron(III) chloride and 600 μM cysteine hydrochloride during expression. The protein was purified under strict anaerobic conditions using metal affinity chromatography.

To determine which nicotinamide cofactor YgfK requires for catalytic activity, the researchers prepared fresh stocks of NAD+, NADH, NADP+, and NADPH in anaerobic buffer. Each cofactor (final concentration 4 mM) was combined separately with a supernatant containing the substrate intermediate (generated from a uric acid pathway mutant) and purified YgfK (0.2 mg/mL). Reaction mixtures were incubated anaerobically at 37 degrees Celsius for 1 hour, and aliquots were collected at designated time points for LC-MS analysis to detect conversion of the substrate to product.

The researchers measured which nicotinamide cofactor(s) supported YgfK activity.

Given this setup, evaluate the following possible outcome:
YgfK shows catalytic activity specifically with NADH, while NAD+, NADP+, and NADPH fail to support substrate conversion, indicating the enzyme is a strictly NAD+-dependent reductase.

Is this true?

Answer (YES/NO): NO